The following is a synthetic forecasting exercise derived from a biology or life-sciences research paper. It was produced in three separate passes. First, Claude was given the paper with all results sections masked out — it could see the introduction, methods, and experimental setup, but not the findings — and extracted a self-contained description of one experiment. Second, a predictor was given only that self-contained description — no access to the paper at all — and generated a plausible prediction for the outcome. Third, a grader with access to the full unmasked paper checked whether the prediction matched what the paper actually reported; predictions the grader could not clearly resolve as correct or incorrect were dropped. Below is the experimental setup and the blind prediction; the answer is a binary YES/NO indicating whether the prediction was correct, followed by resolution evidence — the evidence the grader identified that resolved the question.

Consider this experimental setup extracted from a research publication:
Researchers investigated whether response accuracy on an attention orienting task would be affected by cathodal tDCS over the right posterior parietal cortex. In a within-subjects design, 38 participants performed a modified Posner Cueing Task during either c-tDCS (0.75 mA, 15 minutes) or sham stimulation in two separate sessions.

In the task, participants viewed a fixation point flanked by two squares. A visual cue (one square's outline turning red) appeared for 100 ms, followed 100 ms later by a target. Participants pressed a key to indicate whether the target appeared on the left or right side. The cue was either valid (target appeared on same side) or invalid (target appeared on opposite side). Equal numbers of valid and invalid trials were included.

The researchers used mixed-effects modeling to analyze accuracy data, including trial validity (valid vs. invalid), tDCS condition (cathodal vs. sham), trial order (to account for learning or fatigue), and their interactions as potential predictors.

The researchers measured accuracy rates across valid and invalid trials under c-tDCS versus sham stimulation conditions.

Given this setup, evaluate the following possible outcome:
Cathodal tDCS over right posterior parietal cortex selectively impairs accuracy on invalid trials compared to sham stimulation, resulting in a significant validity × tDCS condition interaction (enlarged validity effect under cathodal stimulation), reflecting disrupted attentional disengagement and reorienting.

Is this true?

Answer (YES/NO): NO